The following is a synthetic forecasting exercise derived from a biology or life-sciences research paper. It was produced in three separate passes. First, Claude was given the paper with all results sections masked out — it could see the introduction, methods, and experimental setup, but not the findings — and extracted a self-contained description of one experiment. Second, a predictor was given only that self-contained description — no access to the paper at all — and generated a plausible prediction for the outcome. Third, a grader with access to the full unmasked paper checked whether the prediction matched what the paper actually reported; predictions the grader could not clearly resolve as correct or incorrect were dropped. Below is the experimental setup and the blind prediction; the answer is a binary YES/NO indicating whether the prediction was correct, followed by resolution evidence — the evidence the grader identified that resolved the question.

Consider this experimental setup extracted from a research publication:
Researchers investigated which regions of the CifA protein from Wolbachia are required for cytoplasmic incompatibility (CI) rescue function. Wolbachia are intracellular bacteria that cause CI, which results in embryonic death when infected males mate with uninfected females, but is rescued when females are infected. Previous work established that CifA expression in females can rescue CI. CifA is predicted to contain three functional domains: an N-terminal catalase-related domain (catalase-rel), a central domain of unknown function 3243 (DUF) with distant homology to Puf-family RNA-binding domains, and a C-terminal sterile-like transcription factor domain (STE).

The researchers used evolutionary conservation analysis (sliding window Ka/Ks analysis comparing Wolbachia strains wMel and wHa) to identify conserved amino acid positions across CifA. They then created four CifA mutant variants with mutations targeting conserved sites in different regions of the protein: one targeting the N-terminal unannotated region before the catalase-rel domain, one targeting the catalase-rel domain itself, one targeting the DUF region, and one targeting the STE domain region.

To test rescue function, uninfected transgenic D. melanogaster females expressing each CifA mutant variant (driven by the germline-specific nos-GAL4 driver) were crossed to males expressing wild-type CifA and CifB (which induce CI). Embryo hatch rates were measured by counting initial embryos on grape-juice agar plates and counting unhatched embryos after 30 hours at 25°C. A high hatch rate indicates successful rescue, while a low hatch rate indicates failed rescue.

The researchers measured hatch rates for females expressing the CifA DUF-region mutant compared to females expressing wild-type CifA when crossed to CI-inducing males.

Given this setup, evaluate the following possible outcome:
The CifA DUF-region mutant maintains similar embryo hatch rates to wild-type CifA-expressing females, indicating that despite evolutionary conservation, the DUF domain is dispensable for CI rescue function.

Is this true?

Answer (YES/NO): YES